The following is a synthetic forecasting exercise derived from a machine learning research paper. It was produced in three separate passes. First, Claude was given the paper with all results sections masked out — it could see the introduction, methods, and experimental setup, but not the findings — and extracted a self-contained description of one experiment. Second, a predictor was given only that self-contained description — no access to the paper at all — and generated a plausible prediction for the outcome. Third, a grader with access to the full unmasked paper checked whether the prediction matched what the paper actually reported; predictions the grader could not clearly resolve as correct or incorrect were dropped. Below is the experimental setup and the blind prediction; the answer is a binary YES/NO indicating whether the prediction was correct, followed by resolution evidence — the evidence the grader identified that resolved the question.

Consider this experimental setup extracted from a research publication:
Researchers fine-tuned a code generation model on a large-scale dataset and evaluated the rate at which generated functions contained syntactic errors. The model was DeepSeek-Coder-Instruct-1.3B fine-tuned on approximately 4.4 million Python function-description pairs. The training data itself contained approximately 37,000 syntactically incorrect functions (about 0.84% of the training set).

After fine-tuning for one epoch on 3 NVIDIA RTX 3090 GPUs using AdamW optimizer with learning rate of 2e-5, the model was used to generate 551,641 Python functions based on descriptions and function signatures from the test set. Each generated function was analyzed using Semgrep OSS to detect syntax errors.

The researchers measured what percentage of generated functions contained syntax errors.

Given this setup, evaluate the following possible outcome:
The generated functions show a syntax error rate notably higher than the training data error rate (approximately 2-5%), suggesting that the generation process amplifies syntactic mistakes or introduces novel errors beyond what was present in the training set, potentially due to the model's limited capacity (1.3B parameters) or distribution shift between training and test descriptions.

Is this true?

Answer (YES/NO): NO